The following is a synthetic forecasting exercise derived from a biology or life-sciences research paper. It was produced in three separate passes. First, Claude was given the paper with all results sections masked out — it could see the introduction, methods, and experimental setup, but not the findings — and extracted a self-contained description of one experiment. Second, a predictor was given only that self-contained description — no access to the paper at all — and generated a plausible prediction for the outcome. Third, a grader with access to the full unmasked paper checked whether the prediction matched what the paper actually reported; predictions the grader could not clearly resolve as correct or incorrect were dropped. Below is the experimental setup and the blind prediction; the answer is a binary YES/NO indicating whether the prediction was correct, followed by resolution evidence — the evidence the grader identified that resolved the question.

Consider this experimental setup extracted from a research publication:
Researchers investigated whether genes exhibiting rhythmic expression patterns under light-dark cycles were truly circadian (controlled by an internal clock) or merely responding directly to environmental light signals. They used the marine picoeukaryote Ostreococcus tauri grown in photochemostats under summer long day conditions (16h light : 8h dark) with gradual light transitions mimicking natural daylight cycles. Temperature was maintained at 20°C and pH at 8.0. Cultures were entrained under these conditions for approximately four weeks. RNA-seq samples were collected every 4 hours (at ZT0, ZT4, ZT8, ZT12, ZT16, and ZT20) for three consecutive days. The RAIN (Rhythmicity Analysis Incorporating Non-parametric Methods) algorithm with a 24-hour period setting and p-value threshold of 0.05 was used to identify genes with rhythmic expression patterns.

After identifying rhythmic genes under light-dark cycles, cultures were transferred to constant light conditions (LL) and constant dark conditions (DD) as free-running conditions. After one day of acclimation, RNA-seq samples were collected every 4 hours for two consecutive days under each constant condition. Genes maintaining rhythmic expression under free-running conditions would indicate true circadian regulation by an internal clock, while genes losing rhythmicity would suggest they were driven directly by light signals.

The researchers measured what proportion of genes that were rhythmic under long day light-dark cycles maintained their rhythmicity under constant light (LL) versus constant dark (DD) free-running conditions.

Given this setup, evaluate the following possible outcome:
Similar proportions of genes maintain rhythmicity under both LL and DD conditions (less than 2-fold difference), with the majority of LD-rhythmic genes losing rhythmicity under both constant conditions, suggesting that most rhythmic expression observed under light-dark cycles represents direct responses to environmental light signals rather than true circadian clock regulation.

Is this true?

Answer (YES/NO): NO